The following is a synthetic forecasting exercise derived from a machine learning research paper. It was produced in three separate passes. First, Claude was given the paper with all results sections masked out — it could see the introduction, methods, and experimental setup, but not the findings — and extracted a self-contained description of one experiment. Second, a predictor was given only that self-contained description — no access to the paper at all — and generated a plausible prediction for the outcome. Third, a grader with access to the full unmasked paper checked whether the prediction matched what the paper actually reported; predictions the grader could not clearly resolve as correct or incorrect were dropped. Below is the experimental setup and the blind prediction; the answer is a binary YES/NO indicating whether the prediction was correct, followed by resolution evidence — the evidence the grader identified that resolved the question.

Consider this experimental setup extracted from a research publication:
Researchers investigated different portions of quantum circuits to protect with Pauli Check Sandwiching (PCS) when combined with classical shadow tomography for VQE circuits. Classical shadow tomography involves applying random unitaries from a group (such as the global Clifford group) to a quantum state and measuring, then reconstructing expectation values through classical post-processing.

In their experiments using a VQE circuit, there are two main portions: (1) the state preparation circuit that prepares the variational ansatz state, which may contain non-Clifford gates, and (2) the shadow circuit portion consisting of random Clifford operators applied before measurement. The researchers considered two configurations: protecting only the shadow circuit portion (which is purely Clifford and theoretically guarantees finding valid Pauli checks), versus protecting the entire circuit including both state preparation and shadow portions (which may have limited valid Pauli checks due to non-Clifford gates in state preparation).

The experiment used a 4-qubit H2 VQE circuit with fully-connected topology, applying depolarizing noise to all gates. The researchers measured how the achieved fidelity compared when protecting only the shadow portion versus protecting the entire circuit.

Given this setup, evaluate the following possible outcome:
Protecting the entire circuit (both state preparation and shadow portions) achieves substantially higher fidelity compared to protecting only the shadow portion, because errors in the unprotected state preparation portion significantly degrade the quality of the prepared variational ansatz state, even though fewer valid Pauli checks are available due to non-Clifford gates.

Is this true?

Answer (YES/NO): YES